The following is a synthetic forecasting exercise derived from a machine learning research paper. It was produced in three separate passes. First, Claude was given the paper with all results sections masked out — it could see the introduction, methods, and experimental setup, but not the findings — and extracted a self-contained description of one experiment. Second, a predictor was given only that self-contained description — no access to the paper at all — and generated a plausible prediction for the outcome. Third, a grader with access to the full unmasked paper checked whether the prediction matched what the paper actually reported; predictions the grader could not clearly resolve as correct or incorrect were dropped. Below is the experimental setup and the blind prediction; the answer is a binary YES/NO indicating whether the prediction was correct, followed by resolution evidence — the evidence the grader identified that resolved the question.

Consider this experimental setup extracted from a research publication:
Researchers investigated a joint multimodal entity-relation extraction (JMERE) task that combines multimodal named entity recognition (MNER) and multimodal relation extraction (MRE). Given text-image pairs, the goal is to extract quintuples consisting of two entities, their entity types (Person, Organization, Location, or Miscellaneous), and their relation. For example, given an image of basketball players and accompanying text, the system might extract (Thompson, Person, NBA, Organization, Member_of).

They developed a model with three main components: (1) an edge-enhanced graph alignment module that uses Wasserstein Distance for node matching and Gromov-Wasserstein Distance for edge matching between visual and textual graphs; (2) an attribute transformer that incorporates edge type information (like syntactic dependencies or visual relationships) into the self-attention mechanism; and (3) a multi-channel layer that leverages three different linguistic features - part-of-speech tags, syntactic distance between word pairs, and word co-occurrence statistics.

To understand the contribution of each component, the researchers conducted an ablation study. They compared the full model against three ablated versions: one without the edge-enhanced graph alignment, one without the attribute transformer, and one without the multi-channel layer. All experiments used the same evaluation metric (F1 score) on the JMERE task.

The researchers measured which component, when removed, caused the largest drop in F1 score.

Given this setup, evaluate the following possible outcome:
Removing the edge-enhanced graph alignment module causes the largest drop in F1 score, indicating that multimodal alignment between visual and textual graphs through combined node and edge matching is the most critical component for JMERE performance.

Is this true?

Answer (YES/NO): YES